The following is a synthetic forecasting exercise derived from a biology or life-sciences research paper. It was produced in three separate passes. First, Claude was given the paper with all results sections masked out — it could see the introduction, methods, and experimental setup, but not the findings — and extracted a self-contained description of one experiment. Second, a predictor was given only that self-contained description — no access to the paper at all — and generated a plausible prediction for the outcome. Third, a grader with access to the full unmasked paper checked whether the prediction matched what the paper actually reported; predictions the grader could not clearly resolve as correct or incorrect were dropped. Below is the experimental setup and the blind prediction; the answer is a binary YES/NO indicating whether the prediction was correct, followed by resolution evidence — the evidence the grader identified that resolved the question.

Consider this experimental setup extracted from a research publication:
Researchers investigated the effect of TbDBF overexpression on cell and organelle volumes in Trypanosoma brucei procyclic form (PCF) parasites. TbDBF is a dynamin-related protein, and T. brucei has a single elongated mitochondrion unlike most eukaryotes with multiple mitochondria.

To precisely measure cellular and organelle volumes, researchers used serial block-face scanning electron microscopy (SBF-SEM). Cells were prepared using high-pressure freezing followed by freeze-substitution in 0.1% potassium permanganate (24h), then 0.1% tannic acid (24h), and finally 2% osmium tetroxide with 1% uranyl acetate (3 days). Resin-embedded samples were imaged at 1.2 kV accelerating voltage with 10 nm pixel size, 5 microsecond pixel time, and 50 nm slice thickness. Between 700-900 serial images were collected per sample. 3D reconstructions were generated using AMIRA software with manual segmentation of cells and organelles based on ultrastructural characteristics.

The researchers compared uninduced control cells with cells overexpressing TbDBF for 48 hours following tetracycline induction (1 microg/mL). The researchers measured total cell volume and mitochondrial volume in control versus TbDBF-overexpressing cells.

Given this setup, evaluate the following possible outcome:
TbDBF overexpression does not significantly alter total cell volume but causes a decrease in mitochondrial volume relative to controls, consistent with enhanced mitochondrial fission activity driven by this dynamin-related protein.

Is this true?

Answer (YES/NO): NO